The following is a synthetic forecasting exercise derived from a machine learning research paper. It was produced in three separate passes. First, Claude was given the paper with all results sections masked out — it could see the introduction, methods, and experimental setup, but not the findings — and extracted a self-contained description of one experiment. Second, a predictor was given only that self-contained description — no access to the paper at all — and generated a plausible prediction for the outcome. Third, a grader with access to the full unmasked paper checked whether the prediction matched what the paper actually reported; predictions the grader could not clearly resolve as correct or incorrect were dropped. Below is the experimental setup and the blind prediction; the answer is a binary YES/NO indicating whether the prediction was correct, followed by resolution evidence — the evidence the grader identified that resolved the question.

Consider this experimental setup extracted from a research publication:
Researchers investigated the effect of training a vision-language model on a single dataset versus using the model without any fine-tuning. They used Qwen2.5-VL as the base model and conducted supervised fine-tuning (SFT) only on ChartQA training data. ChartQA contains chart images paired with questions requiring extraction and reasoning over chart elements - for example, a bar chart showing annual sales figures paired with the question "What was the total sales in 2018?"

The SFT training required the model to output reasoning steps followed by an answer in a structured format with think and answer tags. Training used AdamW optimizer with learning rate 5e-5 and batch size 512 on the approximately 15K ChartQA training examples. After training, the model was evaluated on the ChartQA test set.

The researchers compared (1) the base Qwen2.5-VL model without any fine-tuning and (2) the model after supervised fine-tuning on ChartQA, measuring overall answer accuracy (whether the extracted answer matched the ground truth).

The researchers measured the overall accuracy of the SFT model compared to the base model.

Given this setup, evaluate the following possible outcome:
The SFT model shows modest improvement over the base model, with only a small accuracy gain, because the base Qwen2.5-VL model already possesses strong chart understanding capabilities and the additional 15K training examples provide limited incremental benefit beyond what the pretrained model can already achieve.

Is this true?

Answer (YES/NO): NO